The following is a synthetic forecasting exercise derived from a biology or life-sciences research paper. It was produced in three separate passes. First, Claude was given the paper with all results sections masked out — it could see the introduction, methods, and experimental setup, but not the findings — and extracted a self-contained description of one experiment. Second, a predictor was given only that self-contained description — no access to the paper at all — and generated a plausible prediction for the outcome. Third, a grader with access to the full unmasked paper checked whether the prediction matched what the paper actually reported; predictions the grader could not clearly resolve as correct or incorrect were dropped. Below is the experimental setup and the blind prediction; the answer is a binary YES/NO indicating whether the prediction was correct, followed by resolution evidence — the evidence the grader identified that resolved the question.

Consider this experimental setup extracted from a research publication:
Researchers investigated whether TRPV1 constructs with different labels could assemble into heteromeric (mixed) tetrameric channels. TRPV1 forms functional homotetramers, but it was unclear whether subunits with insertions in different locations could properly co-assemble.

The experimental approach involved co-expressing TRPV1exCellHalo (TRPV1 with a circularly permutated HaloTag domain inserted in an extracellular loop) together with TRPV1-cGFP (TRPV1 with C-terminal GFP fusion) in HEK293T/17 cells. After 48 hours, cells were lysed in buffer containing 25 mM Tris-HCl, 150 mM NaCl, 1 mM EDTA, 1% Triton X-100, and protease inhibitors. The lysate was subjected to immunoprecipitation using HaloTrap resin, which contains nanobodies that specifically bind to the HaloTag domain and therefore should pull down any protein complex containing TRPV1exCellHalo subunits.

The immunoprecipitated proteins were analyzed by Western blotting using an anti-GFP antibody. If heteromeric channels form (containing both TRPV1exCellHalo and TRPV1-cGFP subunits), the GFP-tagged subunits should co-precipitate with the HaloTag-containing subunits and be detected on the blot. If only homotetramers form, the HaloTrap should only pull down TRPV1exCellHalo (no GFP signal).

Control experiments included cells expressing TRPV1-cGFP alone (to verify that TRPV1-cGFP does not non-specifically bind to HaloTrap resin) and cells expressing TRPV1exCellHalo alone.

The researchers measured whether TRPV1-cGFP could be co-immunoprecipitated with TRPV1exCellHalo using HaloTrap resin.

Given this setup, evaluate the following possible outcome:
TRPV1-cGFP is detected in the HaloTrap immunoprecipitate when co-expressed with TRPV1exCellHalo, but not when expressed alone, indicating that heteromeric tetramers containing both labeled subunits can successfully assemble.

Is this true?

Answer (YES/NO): YES